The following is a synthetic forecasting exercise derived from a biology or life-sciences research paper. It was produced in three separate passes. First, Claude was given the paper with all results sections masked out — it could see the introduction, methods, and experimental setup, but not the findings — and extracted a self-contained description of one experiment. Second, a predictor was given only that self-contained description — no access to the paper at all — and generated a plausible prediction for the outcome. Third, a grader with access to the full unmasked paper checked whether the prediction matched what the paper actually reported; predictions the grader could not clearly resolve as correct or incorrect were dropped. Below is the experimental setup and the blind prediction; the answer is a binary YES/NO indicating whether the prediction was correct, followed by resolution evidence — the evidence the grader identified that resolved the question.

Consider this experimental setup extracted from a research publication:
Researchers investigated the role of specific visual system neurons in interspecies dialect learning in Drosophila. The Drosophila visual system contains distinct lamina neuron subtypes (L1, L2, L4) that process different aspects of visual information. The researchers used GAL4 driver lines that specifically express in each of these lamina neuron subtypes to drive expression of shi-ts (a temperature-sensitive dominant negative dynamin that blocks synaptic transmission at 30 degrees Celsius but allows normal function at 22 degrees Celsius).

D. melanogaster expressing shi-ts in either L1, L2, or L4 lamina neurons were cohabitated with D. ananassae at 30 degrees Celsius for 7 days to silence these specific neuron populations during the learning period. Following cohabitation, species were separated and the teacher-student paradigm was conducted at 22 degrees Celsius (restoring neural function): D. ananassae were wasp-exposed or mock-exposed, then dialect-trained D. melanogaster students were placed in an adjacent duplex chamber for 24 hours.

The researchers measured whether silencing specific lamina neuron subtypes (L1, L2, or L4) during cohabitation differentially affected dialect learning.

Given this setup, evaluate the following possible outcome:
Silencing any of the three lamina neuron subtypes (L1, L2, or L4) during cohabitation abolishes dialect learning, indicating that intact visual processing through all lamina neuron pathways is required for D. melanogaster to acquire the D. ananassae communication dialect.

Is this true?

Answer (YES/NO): NO